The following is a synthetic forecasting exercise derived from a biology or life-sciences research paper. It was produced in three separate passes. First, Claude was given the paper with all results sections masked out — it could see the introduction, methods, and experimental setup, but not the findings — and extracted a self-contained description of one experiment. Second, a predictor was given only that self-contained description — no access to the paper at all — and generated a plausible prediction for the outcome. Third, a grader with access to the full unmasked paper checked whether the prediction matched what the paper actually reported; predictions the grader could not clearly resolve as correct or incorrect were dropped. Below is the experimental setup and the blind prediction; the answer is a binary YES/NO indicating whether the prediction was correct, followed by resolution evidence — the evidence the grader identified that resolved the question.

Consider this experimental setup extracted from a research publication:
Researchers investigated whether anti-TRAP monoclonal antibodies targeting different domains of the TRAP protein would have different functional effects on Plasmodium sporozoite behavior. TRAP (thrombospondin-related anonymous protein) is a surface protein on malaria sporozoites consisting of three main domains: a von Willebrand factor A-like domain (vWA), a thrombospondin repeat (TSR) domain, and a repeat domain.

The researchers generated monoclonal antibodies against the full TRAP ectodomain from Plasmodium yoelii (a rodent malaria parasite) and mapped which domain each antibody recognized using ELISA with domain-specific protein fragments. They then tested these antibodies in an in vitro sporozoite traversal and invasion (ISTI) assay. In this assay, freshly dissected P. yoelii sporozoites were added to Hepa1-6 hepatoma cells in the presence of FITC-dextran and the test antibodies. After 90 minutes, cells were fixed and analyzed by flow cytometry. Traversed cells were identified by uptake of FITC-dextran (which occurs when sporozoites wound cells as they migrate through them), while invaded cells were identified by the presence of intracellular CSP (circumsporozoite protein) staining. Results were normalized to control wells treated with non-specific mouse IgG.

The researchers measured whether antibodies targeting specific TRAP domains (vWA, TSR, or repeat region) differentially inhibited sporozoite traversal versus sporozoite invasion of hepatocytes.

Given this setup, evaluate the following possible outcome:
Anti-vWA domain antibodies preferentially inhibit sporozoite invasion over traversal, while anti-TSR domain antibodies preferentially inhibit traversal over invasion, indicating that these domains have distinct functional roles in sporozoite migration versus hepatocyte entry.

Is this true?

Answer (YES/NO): NO